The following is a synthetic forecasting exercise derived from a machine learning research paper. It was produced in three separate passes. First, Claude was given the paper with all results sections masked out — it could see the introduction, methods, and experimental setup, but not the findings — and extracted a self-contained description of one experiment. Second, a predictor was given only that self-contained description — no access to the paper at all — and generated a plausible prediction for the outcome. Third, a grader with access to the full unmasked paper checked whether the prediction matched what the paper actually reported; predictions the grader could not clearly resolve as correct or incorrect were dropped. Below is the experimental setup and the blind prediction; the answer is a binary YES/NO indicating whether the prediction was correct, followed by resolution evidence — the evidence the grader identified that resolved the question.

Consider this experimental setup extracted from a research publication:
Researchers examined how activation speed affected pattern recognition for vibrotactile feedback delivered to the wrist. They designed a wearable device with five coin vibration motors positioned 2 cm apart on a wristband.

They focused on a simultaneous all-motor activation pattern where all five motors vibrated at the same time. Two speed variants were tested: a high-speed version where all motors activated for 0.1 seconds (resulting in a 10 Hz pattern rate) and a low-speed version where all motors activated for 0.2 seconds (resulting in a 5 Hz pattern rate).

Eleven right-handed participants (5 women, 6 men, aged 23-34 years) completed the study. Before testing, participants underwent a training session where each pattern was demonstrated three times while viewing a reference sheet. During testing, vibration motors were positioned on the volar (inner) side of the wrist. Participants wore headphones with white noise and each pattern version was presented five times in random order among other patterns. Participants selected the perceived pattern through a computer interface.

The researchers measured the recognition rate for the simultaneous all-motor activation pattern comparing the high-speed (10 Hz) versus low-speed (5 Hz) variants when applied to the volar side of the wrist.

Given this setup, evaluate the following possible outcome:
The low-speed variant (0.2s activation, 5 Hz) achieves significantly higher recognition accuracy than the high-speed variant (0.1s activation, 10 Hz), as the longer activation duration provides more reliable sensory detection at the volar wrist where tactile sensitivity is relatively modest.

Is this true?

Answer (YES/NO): NO